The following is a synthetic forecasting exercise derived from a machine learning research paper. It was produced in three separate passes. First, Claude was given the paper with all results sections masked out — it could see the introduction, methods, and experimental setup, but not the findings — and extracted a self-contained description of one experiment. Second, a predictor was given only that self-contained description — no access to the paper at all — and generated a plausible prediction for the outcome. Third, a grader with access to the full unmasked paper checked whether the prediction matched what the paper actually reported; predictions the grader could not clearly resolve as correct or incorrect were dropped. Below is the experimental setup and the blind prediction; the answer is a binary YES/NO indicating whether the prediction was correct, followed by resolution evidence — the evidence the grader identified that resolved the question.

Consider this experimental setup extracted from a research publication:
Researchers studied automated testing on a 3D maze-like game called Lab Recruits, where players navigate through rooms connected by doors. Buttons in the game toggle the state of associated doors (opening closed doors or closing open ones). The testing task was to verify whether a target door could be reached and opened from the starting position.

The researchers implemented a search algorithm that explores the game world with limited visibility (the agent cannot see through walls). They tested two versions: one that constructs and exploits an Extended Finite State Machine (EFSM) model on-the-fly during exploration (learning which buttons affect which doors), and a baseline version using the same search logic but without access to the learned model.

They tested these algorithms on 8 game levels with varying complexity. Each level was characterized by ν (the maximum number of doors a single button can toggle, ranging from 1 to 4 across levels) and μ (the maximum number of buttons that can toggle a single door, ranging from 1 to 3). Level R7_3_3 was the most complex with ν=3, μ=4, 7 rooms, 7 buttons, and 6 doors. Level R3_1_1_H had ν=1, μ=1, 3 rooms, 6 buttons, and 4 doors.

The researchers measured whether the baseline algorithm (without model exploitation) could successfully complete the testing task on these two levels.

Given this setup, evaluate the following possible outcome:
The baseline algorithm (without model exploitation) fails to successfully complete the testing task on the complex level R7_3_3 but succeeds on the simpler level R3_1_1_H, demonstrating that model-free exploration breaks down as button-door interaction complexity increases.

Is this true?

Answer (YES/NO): NO